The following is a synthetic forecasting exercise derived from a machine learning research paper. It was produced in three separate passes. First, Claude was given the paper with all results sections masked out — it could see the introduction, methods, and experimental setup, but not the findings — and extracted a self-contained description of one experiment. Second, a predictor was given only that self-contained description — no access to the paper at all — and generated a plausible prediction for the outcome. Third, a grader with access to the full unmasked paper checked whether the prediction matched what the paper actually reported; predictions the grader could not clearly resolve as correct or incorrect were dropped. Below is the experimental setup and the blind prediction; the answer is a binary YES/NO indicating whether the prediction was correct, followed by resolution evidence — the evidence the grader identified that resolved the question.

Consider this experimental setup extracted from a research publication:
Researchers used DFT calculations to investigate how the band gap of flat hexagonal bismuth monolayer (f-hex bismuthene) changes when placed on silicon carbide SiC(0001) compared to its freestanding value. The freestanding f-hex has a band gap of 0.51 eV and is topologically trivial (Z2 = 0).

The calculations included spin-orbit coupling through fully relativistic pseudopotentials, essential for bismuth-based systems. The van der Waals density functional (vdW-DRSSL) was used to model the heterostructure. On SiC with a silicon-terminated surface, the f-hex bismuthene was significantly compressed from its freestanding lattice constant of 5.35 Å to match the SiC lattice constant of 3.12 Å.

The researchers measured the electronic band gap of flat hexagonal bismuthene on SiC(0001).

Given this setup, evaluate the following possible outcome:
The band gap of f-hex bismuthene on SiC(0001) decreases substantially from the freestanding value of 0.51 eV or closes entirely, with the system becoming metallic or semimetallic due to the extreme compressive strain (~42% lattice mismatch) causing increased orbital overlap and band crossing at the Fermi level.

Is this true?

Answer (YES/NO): NO